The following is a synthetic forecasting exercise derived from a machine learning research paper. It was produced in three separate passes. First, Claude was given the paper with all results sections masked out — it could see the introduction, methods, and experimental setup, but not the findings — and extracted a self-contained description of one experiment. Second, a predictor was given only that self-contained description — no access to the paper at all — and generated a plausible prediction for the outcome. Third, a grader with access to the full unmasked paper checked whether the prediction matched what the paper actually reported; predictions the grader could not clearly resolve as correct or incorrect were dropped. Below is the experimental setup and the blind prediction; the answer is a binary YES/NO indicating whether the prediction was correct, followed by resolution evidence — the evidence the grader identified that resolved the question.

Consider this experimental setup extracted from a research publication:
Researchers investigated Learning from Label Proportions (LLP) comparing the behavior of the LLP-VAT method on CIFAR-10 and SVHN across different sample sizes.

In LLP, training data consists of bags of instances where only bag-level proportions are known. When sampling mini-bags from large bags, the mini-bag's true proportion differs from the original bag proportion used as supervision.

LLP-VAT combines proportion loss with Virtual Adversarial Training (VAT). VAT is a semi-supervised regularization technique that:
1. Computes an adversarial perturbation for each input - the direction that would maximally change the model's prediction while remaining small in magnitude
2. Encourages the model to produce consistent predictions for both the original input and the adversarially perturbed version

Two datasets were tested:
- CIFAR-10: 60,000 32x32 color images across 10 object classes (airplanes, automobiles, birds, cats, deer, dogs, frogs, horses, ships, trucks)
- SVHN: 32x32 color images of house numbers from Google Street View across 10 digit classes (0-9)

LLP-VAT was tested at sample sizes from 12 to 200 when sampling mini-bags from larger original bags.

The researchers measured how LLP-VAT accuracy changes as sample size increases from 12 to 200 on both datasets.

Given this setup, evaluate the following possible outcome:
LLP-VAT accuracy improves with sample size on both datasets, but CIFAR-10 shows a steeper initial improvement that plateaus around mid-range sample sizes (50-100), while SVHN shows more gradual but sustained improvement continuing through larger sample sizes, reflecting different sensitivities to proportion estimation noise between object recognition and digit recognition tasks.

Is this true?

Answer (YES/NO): NO